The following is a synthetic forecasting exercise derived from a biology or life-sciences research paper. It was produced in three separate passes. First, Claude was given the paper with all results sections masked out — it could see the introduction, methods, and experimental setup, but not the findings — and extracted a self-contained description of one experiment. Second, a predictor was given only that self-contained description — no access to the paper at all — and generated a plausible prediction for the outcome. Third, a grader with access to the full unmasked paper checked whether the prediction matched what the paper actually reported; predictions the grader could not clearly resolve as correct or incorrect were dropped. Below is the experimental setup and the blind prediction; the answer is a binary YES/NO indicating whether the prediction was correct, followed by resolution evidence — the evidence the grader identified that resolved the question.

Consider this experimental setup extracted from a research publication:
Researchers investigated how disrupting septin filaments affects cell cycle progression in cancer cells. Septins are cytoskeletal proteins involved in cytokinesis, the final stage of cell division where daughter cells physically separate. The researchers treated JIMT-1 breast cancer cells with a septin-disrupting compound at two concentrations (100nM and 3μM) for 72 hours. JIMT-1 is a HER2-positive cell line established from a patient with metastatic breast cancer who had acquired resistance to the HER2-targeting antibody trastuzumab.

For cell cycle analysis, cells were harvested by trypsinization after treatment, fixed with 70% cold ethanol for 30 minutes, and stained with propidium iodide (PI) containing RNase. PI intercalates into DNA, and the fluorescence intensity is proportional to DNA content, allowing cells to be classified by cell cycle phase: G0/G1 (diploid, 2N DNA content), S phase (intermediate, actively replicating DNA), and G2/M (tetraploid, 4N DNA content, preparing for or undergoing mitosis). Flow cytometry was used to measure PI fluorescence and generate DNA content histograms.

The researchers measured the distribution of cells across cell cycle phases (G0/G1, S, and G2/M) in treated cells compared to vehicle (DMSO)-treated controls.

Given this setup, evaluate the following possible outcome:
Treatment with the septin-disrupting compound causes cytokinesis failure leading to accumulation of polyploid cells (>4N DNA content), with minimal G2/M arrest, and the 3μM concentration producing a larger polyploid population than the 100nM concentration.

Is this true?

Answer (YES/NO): NO